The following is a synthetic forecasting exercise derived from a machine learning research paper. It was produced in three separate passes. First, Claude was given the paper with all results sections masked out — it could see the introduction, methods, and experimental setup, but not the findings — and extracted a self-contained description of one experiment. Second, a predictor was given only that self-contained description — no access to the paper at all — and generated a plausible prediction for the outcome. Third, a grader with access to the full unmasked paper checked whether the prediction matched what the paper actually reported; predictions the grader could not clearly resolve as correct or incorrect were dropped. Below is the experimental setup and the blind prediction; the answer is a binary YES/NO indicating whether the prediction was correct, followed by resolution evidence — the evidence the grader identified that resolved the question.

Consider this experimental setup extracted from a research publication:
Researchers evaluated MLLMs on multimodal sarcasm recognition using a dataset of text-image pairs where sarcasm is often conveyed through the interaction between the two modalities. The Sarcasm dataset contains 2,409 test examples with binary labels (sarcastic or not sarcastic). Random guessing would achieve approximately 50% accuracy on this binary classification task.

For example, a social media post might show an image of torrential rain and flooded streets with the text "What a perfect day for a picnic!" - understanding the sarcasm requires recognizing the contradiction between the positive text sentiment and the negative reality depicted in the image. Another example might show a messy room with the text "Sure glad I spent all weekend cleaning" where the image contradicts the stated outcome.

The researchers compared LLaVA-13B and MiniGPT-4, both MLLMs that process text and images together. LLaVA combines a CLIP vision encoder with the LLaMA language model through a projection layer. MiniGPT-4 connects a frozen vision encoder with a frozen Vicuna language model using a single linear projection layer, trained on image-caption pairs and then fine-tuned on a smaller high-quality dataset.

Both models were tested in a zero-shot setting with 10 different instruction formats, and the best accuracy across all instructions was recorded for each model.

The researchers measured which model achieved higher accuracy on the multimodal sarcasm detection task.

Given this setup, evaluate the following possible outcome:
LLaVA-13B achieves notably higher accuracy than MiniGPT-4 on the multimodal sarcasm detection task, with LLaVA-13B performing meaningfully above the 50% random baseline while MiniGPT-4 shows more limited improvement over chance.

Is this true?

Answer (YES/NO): NO